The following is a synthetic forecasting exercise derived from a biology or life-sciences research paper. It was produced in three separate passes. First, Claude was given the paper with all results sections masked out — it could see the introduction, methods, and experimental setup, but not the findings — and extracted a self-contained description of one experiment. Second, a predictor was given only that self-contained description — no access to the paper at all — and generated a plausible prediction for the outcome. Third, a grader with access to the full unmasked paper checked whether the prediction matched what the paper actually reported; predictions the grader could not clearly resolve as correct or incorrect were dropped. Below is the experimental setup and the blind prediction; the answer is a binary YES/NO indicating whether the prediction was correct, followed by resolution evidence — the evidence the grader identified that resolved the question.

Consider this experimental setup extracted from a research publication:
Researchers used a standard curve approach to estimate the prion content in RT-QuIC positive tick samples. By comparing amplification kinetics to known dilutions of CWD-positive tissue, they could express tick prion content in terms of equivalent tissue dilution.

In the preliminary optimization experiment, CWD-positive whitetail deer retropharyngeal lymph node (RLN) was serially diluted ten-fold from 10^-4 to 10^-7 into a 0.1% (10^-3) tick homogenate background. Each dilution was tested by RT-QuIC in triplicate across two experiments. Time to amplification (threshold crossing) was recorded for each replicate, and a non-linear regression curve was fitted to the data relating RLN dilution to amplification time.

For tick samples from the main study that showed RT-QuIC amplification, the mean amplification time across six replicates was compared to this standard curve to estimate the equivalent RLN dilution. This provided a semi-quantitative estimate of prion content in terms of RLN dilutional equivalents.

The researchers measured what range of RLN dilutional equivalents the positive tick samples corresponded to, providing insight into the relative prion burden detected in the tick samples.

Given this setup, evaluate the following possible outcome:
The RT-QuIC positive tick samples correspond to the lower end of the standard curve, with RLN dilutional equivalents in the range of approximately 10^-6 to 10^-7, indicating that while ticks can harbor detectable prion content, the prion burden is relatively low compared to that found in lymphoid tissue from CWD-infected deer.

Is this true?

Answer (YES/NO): YES